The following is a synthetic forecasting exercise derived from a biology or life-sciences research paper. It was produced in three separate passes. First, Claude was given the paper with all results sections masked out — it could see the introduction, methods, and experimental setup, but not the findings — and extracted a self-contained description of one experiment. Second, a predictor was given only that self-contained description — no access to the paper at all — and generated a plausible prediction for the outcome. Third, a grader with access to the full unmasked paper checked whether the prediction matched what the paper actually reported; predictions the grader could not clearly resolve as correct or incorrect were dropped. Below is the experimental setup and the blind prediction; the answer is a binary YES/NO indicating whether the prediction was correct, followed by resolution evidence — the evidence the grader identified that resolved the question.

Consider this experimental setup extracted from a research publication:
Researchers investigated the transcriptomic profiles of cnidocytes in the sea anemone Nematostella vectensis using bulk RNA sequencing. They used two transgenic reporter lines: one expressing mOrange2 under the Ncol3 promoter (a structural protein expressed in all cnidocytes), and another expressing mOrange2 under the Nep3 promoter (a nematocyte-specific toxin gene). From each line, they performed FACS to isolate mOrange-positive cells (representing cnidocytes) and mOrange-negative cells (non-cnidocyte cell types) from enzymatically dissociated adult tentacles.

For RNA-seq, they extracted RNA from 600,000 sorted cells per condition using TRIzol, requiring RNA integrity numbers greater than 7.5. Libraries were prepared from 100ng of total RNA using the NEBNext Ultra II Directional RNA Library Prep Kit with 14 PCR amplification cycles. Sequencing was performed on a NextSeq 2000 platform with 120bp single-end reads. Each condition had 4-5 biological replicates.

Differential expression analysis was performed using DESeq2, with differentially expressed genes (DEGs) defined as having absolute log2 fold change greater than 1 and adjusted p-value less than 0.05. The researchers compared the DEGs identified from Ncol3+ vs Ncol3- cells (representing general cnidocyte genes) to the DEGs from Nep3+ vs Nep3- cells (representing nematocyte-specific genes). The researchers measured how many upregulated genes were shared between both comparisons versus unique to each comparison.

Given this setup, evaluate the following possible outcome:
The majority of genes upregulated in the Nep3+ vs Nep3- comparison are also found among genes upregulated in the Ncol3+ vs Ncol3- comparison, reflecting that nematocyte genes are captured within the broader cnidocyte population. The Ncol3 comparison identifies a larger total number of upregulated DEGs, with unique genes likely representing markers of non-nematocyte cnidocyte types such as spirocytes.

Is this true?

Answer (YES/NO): YES